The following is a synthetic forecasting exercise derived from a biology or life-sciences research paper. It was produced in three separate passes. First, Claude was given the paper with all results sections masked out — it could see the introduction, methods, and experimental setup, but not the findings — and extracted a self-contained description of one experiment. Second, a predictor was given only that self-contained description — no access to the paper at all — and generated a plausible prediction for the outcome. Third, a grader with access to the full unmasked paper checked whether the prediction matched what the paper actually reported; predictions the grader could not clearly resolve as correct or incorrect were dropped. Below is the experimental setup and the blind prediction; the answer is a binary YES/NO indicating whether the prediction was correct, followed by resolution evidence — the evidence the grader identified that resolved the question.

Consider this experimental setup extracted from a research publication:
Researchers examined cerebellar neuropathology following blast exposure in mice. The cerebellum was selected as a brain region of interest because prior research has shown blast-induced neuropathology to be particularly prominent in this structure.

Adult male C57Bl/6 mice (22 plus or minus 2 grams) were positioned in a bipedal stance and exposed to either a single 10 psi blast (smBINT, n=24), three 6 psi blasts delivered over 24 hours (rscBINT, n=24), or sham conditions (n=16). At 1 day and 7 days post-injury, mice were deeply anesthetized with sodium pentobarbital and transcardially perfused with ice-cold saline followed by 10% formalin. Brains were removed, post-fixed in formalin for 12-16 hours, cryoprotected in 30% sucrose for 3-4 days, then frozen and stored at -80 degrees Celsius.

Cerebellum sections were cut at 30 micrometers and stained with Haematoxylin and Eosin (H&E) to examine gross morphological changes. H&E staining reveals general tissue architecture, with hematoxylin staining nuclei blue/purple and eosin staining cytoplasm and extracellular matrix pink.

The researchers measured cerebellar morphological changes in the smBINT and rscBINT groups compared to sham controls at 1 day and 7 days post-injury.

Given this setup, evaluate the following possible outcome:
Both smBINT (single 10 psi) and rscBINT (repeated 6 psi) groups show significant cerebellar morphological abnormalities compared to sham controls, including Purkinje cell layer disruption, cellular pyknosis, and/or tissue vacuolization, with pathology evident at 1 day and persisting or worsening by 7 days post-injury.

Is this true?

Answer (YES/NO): YES